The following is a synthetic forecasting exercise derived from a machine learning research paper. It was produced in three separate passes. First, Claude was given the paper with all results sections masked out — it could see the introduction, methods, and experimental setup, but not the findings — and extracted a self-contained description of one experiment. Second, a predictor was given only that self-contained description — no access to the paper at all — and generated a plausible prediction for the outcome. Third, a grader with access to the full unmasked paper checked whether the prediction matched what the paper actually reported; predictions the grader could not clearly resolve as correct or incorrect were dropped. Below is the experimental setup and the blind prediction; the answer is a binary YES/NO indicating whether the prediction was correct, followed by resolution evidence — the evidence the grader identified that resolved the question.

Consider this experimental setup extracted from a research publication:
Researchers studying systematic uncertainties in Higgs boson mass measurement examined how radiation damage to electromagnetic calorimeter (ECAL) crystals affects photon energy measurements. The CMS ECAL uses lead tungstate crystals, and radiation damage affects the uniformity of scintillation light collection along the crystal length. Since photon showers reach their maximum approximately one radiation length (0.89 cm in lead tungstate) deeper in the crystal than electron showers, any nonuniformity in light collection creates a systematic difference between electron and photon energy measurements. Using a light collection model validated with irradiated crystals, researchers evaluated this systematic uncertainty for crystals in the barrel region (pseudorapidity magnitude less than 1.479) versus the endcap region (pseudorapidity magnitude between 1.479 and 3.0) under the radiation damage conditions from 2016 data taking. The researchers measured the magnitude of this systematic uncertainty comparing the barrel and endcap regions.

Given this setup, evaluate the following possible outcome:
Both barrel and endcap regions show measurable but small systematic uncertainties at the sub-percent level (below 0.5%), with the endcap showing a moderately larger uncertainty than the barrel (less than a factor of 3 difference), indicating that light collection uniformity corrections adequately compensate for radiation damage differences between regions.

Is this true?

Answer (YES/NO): YES